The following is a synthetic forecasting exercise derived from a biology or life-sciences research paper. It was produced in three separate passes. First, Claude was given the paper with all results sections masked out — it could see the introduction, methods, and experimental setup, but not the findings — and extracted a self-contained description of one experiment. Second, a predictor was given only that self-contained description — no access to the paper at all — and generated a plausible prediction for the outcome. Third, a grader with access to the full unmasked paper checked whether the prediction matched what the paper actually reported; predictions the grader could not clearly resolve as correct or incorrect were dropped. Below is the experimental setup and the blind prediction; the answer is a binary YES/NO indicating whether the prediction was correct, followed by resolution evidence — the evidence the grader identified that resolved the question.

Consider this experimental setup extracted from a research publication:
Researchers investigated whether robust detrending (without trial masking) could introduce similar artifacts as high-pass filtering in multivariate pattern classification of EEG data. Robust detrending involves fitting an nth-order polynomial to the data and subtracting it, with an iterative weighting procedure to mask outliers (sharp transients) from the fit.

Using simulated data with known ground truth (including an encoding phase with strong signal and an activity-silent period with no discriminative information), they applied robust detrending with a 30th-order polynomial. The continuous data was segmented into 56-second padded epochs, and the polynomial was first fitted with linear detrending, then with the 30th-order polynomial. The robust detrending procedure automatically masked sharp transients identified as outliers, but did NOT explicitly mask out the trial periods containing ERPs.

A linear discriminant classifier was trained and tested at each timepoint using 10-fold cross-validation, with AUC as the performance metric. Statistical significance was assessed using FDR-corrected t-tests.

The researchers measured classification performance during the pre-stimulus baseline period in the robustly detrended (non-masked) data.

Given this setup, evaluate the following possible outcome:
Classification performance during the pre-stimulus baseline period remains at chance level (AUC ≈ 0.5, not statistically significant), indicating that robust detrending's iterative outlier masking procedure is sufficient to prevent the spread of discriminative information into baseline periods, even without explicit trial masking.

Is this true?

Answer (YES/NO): NO